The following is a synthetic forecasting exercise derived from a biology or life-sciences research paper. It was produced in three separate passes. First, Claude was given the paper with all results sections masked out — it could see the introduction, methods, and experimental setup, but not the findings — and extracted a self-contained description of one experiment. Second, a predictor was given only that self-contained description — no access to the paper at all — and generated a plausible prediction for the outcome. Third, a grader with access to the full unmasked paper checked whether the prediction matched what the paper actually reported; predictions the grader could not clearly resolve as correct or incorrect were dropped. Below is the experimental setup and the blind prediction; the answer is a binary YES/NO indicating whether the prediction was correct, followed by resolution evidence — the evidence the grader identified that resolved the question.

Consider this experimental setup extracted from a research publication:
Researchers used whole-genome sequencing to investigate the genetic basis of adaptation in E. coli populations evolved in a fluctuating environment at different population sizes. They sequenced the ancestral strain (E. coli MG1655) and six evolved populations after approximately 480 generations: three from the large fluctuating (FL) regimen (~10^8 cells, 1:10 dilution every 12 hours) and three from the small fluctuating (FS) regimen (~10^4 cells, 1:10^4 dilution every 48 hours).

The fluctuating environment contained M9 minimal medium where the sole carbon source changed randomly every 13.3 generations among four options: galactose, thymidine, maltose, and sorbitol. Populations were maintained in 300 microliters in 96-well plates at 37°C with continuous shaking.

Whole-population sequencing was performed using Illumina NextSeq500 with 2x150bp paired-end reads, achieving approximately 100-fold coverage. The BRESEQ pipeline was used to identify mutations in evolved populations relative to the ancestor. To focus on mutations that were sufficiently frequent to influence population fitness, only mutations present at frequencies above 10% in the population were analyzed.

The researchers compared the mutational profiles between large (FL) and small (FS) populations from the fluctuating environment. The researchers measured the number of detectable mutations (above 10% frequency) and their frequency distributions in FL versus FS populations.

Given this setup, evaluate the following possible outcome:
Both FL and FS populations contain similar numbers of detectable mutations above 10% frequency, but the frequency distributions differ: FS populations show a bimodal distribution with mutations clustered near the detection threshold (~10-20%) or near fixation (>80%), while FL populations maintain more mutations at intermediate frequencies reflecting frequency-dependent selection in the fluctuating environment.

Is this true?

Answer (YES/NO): NO